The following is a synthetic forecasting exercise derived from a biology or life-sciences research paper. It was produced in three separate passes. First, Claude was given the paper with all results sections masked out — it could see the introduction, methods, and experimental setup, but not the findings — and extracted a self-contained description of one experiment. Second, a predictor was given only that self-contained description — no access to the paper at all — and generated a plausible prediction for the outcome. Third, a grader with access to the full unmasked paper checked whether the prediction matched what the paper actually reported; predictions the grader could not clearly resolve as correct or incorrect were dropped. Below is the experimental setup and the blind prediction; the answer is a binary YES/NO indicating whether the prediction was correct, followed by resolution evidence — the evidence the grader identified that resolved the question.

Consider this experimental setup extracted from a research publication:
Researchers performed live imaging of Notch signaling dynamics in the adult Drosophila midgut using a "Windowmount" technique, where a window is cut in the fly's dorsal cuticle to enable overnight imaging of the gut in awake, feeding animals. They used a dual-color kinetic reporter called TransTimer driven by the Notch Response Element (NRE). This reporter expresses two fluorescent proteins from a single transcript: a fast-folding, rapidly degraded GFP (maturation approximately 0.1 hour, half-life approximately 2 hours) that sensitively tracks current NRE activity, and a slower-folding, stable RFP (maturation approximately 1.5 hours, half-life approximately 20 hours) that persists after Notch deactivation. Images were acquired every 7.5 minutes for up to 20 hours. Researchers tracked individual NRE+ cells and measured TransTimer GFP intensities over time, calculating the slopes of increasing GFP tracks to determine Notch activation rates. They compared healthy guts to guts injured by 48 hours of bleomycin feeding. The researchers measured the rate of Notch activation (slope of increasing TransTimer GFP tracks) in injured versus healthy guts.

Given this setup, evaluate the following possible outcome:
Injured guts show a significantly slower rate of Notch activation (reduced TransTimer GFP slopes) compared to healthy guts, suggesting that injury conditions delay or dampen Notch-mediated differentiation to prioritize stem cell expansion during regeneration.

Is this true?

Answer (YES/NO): NO